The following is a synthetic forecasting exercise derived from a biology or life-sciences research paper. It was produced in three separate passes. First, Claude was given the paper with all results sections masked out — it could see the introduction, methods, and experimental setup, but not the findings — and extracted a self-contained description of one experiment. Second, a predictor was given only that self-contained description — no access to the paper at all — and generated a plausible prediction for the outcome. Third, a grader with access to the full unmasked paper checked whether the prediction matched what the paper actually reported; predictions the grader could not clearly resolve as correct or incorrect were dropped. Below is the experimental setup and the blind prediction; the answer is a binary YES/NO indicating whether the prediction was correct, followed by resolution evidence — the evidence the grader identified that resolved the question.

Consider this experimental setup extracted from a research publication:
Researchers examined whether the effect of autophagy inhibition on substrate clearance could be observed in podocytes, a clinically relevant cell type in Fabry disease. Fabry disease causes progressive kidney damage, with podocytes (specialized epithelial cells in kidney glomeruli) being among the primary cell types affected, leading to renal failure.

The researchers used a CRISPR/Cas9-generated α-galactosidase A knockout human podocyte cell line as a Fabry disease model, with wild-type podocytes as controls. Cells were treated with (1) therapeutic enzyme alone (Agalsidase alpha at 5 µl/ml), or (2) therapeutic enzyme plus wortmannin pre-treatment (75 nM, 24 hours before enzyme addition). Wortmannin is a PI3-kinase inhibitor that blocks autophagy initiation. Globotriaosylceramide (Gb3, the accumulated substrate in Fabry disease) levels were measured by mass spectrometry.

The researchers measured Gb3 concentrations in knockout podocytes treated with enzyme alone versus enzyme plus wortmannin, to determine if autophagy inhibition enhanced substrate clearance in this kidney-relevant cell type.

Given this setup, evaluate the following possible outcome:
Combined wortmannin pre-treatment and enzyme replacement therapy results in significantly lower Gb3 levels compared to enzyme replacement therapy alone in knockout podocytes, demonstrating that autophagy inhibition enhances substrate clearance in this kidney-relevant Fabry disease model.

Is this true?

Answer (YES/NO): YES